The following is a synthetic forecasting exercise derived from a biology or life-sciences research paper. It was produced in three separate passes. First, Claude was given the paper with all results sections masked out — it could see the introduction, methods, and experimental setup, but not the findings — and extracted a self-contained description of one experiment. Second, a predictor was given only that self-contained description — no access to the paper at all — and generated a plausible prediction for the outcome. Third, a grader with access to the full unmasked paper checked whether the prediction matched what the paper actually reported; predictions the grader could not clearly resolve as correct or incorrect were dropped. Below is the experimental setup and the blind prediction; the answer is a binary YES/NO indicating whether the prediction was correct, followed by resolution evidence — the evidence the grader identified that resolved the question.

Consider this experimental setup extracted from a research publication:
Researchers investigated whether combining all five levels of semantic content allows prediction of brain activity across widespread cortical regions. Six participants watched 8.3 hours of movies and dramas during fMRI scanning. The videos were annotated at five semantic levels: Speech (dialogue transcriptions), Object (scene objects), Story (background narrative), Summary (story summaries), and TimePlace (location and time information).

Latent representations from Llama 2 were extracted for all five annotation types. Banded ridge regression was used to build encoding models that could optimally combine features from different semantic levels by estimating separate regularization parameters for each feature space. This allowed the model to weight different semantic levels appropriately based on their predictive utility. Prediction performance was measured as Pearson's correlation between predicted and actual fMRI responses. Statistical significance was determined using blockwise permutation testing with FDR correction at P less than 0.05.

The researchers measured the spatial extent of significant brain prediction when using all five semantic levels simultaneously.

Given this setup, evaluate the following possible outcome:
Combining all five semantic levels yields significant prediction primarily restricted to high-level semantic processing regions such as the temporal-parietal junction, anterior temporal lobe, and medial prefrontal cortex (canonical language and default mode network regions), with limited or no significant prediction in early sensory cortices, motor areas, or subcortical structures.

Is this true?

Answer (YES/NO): NO